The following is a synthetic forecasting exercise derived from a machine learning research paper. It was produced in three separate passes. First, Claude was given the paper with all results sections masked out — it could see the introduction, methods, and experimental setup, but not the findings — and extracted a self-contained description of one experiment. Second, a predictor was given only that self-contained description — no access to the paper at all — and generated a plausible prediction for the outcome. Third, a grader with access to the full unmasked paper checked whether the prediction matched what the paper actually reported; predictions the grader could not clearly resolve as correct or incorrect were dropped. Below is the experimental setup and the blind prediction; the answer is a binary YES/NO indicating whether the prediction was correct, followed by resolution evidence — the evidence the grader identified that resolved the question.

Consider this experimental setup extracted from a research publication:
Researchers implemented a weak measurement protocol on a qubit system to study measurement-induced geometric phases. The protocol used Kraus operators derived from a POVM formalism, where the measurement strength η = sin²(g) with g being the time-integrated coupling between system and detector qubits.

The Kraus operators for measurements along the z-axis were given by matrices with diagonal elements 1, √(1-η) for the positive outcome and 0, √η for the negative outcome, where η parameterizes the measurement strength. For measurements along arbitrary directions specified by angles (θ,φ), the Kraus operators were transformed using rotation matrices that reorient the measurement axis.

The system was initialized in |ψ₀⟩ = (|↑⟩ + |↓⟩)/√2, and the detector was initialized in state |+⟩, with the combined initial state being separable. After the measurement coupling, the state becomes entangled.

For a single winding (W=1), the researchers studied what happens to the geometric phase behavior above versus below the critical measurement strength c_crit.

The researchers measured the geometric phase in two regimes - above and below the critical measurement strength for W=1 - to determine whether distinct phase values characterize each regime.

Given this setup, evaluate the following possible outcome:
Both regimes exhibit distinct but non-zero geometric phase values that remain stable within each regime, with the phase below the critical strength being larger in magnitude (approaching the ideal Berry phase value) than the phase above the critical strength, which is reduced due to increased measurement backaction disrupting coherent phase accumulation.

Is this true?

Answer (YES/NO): NO